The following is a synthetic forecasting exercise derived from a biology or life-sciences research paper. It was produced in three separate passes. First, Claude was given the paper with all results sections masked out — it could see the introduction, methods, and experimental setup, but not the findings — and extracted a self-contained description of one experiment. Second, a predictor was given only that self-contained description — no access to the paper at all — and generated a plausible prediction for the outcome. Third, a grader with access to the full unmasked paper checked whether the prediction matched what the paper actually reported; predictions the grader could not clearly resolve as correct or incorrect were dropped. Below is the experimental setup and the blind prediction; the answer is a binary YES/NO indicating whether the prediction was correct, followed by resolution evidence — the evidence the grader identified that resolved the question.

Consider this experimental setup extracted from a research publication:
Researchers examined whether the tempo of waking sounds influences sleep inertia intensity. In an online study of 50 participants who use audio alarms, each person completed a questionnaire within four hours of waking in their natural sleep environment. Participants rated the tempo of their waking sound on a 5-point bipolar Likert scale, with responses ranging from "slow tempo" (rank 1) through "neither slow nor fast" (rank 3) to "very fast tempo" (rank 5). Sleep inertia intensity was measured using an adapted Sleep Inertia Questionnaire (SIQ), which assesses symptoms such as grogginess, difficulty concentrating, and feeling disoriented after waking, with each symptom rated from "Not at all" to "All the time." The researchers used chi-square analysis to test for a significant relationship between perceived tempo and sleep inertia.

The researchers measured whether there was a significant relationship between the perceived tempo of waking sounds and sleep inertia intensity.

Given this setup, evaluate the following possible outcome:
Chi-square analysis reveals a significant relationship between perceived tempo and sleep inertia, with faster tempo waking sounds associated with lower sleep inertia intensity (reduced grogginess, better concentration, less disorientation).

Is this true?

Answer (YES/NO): NO